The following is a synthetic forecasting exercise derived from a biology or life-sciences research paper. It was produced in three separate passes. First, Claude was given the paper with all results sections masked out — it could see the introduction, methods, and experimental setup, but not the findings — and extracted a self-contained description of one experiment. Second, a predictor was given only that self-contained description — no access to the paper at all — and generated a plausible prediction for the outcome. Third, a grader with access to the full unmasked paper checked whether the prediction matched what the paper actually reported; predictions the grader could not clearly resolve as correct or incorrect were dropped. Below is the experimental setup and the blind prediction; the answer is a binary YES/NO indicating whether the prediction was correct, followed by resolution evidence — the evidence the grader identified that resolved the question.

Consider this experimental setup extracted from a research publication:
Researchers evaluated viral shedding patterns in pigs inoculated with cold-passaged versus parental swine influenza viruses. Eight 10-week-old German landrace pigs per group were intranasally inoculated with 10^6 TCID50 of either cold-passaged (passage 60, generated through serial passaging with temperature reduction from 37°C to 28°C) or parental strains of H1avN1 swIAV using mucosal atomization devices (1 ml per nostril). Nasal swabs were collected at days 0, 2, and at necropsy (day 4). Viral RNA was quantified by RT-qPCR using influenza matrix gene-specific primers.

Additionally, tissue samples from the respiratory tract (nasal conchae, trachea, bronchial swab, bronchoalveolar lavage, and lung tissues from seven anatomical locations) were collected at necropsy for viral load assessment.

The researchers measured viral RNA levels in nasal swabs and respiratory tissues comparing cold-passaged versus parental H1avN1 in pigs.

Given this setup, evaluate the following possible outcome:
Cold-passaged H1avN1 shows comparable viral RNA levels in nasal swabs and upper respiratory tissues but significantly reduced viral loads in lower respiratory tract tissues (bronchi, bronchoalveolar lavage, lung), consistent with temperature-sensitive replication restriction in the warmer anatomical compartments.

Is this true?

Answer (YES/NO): YES